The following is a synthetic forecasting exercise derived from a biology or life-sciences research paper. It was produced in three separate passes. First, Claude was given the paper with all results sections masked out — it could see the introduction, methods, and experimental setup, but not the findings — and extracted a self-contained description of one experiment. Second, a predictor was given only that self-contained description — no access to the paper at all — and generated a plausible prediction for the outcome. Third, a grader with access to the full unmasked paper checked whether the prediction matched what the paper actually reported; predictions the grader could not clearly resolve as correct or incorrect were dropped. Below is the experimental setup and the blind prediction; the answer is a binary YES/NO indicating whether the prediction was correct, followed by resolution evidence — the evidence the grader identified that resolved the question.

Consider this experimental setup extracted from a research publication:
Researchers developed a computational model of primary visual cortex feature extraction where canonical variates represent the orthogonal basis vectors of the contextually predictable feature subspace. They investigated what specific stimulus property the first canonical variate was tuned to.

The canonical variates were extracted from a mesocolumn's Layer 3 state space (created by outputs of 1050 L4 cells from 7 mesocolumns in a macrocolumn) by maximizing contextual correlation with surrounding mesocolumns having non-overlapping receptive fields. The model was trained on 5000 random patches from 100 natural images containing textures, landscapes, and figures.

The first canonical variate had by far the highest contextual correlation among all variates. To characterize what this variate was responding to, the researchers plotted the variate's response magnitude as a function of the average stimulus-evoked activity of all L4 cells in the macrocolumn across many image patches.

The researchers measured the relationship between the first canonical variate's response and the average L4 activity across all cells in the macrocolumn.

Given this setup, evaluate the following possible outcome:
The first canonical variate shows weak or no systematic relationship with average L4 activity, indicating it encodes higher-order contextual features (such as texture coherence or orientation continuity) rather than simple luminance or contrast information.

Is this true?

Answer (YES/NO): NO